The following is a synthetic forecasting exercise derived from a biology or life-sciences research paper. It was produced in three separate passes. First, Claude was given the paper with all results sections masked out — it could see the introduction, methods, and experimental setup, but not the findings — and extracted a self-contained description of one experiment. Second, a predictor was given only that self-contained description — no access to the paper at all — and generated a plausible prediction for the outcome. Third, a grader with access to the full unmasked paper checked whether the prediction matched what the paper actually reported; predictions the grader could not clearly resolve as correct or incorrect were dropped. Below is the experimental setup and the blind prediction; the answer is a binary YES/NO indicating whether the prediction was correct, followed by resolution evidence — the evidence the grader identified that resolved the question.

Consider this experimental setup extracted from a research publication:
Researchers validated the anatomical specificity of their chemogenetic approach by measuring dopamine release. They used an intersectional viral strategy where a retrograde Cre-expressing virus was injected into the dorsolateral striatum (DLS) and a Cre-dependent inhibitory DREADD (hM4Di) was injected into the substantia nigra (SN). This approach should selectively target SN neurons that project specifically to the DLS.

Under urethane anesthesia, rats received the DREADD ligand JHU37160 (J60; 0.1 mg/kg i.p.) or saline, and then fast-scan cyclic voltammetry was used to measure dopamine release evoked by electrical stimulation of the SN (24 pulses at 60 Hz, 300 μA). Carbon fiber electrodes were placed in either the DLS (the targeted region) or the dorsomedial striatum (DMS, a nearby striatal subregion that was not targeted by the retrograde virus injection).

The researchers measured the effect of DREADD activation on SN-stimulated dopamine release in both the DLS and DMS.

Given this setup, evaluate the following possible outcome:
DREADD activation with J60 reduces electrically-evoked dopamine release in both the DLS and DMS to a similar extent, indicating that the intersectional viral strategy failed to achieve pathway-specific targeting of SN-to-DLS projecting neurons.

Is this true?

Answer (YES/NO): NO